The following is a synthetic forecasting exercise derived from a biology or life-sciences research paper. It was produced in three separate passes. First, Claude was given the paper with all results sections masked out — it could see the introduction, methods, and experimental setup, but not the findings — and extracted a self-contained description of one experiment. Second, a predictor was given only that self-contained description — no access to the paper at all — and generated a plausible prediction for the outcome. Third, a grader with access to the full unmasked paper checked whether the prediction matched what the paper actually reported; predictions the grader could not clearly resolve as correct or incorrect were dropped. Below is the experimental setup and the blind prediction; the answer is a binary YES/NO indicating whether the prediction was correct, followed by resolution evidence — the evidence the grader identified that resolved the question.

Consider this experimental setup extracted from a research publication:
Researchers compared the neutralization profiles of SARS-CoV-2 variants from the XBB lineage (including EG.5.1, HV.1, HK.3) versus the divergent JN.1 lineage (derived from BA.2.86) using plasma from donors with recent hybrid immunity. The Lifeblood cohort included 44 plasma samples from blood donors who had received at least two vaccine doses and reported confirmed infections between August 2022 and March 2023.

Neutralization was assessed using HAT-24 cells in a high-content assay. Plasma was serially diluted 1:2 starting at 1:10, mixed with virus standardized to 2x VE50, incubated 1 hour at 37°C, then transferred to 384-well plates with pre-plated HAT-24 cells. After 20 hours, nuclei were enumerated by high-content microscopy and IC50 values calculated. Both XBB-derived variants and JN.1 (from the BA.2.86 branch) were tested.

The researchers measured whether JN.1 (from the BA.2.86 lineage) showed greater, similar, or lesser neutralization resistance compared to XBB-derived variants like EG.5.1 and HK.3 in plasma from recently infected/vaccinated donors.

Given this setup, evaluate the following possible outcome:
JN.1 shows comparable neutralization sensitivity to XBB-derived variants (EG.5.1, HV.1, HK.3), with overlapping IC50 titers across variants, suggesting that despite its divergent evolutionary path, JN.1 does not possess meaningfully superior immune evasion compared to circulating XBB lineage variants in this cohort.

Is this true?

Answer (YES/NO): YES